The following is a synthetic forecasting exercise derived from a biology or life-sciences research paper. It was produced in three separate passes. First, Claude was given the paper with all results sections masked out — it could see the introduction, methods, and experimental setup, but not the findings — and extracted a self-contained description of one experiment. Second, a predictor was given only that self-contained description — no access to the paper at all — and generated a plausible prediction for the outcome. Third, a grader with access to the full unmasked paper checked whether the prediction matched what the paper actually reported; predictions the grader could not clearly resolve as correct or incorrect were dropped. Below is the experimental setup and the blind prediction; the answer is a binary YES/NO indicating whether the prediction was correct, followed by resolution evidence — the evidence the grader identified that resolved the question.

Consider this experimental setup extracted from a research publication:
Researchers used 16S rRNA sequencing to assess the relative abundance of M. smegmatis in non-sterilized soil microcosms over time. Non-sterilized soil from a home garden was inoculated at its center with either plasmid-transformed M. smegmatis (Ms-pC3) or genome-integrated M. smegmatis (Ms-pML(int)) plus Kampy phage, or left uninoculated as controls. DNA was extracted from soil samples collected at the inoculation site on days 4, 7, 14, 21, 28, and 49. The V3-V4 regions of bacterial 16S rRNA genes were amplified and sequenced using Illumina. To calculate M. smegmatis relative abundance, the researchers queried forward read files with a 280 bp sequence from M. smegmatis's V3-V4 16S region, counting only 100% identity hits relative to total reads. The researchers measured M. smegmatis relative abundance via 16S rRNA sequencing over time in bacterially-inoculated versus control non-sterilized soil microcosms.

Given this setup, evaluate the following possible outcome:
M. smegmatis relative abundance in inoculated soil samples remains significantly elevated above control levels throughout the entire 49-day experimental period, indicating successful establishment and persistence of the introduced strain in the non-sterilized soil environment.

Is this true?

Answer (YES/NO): YES